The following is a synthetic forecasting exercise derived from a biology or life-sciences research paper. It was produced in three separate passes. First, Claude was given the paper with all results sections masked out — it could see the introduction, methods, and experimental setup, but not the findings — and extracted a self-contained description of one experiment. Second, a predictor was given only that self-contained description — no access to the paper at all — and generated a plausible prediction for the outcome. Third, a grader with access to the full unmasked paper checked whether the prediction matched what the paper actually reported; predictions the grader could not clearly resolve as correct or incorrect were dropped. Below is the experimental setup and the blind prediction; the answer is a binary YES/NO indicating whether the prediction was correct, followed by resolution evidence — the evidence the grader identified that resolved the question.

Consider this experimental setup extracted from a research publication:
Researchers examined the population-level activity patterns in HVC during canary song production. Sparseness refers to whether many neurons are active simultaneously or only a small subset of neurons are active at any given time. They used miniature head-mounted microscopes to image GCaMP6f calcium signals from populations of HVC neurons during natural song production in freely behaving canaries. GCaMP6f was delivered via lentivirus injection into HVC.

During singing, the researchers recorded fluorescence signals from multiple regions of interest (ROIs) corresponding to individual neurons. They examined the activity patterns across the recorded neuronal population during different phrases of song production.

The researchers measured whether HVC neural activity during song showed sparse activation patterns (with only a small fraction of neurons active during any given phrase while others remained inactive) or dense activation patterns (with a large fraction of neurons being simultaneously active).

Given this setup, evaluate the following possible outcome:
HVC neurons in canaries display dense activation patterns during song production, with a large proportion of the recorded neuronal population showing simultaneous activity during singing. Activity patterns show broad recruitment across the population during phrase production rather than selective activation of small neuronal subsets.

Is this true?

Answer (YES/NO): NO